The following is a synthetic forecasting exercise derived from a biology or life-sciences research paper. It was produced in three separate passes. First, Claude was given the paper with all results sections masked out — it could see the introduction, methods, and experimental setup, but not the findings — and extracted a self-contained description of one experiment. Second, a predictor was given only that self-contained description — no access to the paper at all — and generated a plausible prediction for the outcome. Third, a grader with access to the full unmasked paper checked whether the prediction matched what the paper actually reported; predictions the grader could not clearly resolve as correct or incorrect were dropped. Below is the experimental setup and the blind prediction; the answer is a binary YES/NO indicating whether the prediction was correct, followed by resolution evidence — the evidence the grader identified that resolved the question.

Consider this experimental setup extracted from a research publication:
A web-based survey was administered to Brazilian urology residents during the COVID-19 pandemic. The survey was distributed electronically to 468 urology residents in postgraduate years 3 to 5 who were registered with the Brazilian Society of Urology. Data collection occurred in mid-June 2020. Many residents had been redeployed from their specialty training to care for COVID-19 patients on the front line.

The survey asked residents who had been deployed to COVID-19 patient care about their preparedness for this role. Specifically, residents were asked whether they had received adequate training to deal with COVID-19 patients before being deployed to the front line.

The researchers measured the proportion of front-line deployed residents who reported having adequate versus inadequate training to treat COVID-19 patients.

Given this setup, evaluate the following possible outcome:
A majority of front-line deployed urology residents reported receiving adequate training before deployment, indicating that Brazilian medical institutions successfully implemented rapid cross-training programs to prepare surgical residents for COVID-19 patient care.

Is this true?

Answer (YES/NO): NO